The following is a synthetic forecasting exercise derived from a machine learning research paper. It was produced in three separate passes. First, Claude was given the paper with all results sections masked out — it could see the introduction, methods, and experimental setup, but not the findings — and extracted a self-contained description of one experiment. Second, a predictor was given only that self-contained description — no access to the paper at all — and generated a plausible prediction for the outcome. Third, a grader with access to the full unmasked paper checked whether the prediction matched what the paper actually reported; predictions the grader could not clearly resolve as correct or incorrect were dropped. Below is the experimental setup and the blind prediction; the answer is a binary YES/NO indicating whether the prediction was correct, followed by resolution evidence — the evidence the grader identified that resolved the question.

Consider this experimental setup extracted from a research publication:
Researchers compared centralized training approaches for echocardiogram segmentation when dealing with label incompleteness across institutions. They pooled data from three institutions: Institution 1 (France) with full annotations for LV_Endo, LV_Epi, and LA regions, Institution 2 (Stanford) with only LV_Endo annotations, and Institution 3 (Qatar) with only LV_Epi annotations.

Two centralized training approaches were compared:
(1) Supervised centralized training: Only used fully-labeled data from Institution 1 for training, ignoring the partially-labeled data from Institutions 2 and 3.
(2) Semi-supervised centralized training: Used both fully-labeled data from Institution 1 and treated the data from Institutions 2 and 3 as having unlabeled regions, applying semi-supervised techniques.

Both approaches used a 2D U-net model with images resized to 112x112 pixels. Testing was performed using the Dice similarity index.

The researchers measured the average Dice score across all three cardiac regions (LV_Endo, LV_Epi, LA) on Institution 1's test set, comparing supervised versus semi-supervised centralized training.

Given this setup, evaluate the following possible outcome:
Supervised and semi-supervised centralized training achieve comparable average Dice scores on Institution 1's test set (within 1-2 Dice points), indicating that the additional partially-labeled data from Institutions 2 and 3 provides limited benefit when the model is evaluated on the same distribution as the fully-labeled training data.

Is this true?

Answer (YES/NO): NO